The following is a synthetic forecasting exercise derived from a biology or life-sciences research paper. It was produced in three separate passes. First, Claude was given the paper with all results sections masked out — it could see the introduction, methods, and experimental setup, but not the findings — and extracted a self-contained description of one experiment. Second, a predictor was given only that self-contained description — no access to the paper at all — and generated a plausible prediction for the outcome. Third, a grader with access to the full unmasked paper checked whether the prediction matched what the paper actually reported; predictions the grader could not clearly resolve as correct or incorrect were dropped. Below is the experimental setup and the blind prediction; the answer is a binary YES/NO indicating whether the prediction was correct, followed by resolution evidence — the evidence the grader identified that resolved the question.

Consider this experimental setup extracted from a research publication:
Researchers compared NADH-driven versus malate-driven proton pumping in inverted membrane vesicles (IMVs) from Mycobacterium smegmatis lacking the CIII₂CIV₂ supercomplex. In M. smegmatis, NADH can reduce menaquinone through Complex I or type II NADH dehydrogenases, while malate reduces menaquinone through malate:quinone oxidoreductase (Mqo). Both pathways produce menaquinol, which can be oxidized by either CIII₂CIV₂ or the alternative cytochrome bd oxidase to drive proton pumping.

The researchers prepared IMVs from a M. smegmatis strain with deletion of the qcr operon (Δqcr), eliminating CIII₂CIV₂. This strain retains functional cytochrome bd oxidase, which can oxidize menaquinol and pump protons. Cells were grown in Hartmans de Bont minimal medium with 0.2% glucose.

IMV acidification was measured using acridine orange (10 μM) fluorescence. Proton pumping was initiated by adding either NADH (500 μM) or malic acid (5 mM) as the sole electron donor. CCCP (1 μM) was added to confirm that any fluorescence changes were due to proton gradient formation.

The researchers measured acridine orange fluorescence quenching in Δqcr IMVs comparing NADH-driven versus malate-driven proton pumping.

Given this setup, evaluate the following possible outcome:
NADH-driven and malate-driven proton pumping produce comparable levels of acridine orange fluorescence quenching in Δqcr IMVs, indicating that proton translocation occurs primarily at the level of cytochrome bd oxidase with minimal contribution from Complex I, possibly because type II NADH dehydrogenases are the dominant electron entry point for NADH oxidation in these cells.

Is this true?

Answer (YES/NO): NO